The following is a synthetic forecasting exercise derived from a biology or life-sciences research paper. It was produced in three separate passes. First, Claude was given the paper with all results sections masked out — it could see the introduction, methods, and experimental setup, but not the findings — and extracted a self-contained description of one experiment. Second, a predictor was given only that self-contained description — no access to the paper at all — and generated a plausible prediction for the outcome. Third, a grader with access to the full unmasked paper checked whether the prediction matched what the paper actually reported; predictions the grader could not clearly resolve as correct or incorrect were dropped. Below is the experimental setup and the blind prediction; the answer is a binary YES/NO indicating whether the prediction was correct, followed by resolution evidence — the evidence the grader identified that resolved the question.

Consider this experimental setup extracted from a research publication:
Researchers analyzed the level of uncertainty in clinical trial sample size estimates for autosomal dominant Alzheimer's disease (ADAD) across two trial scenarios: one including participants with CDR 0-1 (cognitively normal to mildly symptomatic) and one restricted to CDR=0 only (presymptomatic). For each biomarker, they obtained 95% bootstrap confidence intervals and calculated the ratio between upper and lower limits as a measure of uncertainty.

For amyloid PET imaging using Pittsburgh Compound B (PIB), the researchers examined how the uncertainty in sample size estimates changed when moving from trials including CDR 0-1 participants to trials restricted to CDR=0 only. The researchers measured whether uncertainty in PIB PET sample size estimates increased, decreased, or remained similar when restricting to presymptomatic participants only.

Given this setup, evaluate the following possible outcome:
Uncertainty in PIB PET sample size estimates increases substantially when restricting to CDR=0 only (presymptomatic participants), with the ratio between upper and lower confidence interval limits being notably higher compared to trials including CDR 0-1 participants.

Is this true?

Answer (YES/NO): NO